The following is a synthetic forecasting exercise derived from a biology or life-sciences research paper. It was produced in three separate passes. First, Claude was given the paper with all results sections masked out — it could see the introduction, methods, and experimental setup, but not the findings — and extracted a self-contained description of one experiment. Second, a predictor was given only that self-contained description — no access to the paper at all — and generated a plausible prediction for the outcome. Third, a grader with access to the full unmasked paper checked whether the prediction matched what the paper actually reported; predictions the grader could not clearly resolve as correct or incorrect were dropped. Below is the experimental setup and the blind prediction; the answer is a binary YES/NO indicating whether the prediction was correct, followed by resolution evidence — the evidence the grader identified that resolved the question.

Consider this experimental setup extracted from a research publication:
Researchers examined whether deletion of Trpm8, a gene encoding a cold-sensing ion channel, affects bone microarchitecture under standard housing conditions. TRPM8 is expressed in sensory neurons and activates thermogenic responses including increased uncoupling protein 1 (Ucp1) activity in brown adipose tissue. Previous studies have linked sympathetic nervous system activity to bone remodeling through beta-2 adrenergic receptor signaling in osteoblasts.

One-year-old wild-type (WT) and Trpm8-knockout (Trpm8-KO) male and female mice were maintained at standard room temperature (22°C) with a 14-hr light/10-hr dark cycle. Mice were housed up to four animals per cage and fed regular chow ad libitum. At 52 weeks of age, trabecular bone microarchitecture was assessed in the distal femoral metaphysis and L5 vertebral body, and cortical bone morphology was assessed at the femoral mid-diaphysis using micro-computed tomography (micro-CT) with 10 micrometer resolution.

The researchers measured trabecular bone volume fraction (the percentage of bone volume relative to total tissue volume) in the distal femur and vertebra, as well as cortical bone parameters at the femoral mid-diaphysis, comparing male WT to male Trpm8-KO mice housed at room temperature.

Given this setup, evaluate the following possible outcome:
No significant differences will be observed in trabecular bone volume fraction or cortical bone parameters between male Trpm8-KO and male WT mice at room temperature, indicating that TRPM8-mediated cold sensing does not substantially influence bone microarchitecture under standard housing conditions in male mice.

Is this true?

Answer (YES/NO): NO